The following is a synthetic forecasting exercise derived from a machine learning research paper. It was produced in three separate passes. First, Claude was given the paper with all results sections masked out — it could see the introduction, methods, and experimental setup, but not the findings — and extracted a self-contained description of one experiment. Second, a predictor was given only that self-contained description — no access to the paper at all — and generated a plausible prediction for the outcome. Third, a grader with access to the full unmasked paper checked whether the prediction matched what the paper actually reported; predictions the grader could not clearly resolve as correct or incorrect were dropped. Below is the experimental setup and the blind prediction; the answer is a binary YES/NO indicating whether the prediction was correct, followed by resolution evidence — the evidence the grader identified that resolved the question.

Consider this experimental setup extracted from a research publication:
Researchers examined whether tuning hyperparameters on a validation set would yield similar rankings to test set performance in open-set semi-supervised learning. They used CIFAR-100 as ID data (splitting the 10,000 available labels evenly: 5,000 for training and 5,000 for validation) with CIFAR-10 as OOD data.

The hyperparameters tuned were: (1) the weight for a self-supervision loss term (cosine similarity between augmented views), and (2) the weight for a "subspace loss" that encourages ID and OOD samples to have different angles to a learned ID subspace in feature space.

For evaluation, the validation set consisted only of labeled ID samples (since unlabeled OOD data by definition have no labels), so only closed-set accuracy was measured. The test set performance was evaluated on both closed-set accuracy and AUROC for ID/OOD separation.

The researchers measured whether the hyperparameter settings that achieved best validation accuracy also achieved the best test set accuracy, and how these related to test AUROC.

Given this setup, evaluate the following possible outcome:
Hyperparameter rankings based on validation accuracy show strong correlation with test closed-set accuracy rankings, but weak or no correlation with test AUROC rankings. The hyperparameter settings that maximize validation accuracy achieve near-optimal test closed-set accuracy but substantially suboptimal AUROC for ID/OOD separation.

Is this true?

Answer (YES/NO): NO